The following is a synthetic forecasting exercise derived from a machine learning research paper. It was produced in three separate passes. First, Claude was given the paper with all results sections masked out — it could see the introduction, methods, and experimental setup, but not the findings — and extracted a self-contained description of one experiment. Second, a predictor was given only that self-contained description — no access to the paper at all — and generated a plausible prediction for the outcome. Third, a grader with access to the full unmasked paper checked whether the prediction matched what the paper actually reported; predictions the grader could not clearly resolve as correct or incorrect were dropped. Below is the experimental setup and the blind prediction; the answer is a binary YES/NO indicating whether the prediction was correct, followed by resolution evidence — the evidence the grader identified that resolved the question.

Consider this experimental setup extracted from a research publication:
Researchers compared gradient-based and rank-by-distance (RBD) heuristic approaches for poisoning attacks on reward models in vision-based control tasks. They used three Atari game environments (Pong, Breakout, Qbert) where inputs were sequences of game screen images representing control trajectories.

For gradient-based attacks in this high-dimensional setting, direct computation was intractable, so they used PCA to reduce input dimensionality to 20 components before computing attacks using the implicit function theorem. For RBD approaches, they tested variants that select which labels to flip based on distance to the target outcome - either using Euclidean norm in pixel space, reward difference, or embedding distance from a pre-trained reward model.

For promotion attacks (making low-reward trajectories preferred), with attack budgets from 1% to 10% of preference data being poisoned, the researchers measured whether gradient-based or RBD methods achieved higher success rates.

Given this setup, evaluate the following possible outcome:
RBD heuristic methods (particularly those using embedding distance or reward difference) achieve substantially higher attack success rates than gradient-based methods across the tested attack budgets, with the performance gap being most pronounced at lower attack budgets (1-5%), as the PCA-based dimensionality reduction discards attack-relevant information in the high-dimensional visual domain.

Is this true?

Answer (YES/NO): NO